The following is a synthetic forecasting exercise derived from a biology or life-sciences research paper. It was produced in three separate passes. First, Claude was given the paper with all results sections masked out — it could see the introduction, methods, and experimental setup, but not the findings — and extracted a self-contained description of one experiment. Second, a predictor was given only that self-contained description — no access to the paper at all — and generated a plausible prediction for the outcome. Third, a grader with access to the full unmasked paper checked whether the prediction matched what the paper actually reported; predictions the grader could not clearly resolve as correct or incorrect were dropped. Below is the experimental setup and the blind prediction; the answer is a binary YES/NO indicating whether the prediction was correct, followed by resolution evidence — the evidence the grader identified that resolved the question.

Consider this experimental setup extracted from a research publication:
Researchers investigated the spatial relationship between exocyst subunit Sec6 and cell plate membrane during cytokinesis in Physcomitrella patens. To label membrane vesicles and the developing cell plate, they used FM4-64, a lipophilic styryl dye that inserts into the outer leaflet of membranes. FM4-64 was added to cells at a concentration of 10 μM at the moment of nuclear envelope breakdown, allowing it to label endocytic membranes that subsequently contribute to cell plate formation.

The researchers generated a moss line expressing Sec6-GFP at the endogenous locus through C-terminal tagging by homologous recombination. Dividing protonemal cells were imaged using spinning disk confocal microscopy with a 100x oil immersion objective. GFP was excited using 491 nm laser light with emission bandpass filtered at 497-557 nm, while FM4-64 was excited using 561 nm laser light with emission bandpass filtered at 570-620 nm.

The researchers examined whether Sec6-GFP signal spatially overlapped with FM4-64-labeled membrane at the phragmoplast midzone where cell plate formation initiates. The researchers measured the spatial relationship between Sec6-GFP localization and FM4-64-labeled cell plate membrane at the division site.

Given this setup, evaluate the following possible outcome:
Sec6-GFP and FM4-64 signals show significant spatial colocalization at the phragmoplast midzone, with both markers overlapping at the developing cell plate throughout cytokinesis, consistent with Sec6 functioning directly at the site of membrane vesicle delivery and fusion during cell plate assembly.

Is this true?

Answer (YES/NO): NO